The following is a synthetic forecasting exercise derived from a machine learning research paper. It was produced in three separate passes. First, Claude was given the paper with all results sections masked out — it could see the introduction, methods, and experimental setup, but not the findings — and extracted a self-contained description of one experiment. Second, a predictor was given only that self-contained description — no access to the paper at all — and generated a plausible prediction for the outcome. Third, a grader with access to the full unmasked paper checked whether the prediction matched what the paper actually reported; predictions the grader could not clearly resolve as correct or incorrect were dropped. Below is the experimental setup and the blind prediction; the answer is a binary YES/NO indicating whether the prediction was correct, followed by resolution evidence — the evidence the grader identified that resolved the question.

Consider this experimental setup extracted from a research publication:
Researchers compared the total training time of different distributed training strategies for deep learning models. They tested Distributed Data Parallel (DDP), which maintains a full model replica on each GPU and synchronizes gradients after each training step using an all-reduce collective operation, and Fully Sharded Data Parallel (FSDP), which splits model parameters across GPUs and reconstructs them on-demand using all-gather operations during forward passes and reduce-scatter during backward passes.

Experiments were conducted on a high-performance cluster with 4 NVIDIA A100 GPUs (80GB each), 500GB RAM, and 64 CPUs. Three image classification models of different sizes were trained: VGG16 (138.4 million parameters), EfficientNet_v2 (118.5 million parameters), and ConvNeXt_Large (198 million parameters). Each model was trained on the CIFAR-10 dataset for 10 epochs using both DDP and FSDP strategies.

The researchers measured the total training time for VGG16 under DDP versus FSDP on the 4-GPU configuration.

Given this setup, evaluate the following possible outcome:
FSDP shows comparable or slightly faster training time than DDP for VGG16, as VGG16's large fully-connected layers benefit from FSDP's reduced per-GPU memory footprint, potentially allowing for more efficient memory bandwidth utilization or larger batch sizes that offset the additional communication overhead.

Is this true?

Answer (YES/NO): NO